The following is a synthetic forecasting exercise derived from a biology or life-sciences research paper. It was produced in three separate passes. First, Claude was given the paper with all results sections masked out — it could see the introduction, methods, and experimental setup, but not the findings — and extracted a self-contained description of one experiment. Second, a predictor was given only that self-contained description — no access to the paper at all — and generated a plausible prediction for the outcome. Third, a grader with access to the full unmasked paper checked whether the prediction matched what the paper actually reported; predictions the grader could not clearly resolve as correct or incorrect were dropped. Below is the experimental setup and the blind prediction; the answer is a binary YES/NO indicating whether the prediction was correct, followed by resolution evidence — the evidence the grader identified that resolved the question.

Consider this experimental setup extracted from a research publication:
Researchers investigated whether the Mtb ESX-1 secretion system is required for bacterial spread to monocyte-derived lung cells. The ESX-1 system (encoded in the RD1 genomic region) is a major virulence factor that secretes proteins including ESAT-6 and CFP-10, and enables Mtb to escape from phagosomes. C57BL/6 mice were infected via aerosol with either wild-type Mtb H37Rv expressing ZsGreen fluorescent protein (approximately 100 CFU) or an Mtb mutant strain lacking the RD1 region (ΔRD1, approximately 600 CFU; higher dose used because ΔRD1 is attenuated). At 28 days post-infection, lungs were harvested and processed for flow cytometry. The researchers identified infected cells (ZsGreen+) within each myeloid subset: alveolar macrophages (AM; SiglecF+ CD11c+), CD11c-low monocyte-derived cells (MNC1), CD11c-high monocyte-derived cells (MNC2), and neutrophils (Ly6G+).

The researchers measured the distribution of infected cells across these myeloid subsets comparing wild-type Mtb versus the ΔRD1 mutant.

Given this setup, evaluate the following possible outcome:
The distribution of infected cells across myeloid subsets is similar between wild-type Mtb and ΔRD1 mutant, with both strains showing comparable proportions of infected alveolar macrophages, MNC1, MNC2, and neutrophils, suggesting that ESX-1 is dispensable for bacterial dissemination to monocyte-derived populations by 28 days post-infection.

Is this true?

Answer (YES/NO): NO